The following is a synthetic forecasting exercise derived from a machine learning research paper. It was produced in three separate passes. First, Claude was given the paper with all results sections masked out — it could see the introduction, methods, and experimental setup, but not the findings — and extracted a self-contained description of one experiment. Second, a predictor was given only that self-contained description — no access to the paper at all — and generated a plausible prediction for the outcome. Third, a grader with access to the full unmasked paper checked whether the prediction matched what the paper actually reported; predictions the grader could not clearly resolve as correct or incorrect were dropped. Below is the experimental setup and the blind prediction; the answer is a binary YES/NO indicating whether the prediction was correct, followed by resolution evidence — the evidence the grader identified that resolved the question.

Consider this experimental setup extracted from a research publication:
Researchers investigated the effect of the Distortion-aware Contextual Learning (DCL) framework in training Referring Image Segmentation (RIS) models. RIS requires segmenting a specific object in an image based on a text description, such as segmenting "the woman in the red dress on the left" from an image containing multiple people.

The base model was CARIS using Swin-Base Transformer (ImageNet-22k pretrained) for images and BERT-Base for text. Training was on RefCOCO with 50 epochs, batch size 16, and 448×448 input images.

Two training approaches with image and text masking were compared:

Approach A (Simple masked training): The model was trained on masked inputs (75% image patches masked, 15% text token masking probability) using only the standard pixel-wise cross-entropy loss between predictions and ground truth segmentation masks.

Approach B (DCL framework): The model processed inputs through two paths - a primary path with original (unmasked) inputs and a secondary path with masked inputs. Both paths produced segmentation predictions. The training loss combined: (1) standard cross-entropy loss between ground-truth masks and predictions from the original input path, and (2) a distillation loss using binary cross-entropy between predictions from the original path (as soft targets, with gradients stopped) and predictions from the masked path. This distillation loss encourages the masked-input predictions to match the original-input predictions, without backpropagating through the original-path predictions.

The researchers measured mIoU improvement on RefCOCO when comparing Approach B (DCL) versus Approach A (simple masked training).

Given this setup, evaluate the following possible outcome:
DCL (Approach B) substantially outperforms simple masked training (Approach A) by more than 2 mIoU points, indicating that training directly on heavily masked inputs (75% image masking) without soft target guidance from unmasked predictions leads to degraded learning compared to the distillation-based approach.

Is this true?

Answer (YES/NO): NO